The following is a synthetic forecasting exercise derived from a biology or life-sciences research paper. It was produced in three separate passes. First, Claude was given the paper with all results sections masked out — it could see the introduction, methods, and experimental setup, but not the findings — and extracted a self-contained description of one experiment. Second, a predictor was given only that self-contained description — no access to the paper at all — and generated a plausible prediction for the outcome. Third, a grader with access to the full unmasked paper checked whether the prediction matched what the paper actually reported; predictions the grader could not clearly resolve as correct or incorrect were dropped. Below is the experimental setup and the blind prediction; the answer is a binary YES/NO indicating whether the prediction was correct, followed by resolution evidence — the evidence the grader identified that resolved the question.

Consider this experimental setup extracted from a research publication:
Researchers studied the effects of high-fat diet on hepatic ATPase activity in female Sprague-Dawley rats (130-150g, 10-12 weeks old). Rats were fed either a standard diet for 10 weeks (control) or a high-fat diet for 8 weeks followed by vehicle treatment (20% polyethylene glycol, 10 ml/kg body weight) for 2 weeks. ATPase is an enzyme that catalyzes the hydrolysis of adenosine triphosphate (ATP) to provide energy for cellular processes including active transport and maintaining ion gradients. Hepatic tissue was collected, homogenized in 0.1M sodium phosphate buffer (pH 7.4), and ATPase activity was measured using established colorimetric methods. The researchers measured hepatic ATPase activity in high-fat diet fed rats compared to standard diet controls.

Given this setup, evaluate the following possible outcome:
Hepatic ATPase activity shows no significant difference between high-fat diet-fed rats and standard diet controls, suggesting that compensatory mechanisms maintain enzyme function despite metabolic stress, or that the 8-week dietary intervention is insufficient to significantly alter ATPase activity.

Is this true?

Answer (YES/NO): NO